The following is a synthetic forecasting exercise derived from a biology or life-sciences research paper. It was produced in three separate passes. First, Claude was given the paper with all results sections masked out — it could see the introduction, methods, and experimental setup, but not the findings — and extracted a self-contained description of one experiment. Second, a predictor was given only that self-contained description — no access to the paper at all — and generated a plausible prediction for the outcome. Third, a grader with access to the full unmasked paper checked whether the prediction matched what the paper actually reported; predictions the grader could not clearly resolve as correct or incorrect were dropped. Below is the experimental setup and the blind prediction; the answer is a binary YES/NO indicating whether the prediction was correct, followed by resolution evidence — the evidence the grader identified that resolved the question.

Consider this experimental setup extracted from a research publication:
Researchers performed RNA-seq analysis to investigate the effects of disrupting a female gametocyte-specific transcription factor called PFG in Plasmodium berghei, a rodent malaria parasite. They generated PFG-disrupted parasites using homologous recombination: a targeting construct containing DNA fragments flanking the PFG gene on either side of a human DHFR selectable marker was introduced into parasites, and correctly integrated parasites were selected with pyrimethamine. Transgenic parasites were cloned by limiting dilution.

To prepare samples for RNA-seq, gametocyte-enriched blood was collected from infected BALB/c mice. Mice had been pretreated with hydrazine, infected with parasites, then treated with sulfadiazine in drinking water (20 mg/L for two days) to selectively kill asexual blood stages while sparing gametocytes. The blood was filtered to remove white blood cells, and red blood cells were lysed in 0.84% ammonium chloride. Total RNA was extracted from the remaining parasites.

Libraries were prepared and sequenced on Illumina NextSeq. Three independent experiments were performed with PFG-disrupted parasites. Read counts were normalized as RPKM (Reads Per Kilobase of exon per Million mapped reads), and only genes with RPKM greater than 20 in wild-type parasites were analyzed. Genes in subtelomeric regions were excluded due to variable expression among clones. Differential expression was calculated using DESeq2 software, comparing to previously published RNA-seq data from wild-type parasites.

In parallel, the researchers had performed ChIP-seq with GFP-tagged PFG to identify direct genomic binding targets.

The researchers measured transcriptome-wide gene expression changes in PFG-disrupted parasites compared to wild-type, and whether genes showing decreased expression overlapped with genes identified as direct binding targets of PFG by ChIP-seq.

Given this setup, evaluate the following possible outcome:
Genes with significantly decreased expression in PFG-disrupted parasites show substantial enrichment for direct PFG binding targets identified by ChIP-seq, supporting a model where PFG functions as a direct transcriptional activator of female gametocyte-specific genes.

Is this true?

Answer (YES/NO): YES